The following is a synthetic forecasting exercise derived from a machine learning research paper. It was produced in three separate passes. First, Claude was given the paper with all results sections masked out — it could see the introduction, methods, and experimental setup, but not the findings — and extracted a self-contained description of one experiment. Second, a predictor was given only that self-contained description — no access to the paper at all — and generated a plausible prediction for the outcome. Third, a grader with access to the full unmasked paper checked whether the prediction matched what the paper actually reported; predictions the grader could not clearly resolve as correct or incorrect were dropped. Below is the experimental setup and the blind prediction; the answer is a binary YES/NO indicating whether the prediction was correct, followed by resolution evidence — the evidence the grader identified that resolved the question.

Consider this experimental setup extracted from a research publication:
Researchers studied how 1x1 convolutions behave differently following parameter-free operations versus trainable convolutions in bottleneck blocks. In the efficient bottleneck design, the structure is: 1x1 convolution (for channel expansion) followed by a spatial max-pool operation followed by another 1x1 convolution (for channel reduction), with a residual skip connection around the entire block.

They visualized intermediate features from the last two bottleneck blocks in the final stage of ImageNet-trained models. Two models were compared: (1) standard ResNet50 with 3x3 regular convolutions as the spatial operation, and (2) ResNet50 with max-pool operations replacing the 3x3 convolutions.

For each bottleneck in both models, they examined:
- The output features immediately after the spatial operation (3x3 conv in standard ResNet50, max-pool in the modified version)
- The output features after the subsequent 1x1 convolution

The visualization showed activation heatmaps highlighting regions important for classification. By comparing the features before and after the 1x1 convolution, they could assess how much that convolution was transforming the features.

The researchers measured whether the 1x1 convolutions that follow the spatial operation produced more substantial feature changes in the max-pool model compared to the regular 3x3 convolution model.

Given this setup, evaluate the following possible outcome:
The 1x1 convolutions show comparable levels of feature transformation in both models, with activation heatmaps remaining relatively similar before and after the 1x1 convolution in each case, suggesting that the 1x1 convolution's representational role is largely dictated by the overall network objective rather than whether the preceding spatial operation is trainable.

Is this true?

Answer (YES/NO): NO